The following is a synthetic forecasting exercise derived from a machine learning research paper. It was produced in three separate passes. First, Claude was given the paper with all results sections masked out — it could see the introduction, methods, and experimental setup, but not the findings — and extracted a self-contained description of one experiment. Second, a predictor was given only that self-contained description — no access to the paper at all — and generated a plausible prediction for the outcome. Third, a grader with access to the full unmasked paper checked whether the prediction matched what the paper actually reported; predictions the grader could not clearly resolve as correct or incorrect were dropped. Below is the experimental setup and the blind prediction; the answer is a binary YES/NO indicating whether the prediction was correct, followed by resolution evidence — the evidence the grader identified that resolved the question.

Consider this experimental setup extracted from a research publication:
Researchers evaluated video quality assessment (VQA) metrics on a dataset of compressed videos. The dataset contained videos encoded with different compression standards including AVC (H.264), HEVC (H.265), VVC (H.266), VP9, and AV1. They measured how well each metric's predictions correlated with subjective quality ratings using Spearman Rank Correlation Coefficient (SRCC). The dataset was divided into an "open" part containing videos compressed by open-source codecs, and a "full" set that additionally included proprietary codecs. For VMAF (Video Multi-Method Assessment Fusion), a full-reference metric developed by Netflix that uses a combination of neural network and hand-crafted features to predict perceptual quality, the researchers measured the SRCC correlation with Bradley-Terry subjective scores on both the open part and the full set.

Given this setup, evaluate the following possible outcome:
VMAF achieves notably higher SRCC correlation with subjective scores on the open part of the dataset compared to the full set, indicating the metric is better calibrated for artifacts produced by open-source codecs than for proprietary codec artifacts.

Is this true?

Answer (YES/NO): YES